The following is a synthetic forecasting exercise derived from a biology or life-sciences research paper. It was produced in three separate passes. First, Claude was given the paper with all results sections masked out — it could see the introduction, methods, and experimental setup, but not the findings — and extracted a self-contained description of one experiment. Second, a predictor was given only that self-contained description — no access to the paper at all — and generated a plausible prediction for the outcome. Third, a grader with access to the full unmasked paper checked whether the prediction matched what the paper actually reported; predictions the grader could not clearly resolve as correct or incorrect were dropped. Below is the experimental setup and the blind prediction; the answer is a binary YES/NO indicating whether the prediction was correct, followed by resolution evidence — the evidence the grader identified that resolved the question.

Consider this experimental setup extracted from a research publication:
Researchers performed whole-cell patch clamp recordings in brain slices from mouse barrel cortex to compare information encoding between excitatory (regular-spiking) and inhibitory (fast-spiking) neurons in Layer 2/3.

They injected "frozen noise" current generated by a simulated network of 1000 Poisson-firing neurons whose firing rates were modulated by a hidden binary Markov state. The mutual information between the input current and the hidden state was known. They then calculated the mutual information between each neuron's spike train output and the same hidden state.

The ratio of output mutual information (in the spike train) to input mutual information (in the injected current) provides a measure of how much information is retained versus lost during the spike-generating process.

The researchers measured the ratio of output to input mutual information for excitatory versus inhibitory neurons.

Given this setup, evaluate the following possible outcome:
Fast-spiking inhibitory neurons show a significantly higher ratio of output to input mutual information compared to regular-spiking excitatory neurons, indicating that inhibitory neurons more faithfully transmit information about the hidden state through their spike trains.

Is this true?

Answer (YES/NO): YES